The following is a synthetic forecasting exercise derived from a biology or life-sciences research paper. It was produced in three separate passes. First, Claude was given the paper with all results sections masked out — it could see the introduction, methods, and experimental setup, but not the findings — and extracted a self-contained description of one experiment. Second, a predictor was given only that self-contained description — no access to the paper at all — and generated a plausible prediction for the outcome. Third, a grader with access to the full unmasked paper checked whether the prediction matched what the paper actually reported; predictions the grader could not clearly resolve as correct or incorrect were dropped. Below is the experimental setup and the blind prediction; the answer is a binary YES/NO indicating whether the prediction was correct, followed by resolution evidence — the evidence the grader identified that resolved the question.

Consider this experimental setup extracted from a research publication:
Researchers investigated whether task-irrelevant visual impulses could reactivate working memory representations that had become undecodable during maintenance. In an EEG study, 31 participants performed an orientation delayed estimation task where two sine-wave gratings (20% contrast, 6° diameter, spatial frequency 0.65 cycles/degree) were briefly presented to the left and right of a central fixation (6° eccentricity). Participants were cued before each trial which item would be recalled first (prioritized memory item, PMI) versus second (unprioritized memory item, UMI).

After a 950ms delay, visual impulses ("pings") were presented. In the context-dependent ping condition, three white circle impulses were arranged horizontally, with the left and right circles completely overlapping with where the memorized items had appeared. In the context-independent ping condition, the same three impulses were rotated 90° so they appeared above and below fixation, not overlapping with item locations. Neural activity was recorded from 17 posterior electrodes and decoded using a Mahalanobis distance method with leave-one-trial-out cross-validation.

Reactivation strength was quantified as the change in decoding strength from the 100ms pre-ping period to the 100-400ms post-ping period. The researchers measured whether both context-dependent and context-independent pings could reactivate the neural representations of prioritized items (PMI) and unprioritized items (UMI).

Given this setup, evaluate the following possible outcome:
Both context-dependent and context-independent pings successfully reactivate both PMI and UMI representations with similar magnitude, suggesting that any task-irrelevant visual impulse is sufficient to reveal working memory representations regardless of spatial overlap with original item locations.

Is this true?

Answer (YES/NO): NO